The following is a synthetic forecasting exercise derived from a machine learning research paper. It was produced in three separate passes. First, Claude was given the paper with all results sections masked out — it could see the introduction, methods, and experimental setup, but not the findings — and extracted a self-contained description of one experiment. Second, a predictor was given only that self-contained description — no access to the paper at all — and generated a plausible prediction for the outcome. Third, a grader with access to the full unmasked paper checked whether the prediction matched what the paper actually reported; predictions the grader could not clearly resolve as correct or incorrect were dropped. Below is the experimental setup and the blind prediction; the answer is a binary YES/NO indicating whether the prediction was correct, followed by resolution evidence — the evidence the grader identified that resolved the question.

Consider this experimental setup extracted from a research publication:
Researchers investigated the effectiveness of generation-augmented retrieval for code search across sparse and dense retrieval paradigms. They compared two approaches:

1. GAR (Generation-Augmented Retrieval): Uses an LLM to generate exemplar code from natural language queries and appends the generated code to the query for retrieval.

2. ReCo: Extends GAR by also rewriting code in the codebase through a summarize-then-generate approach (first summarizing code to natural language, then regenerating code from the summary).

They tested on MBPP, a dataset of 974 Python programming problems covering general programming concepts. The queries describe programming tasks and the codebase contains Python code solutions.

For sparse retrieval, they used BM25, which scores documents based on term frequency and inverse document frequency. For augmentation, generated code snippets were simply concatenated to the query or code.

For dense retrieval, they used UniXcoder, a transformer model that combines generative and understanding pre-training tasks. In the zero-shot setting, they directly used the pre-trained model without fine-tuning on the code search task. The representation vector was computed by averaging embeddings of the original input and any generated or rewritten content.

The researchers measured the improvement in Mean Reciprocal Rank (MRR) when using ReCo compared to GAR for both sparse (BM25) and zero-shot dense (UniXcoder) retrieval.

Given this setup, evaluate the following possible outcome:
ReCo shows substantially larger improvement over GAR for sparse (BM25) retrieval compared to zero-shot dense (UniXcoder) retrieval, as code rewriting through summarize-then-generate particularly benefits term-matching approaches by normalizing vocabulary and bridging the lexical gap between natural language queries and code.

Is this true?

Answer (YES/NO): YES